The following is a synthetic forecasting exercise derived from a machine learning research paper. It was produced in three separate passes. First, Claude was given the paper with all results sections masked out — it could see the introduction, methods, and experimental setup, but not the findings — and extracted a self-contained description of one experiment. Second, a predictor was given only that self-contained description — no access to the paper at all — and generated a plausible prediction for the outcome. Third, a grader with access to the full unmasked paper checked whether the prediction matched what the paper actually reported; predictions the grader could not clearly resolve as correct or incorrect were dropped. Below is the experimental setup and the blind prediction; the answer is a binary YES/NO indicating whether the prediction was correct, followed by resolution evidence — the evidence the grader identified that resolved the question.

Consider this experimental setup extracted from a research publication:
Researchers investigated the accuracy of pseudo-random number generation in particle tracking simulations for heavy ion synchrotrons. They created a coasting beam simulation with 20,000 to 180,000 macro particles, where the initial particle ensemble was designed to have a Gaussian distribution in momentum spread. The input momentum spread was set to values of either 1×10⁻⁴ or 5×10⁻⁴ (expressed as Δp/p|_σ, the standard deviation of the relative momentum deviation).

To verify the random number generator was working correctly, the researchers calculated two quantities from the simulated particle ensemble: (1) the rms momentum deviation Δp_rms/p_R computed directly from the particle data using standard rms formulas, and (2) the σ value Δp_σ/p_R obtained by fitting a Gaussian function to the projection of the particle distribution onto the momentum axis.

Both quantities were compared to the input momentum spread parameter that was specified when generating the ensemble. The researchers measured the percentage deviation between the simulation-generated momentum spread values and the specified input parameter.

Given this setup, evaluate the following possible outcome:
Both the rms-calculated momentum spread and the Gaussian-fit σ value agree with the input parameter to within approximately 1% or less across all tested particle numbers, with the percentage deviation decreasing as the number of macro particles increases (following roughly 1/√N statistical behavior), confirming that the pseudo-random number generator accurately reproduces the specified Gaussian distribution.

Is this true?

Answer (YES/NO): NO